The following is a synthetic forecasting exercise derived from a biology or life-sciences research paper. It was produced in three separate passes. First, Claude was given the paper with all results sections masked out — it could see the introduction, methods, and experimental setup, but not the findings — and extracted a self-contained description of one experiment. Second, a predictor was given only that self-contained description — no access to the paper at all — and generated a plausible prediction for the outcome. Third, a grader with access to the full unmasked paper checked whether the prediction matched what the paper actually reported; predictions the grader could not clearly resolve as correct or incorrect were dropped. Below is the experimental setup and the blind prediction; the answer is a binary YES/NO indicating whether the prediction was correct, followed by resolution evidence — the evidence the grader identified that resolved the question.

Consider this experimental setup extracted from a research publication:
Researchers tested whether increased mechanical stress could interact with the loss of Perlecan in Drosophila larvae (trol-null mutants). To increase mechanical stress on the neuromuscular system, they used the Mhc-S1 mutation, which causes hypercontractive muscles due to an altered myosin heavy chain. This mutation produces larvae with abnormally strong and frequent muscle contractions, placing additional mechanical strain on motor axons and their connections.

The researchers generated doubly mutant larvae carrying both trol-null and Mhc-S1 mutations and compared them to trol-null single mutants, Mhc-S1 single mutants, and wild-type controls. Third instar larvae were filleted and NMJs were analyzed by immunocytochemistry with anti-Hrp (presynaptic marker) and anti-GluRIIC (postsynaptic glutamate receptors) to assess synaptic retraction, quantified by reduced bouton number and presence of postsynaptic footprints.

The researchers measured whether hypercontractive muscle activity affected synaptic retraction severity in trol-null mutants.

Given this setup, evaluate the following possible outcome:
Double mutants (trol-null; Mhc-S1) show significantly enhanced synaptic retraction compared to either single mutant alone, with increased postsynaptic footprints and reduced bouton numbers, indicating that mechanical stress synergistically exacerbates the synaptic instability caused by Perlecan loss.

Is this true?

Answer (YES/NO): NO